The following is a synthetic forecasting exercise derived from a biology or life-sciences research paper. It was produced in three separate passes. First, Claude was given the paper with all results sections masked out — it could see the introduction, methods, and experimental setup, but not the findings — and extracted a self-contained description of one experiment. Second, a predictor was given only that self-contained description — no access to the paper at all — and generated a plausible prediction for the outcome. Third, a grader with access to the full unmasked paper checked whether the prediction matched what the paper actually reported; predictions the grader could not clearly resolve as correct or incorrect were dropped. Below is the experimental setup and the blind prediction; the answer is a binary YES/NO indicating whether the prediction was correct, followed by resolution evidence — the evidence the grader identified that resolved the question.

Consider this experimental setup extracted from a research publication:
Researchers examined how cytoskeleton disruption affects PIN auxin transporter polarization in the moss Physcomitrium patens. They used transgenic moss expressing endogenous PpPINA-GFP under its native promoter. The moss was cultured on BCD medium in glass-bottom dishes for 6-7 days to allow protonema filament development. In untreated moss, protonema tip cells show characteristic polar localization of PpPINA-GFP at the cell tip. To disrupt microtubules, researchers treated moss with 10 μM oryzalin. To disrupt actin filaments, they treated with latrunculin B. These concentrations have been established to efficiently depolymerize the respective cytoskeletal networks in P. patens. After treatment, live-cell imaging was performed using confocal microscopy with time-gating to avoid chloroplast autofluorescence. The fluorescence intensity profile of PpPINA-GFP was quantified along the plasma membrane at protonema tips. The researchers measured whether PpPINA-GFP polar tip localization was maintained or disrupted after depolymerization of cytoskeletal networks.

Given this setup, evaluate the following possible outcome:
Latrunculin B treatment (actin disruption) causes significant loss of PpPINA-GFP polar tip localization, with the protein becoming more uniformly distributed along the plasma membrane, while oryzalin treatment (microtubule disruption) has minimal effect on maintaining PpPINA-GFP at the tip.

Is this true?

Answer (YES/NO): NO